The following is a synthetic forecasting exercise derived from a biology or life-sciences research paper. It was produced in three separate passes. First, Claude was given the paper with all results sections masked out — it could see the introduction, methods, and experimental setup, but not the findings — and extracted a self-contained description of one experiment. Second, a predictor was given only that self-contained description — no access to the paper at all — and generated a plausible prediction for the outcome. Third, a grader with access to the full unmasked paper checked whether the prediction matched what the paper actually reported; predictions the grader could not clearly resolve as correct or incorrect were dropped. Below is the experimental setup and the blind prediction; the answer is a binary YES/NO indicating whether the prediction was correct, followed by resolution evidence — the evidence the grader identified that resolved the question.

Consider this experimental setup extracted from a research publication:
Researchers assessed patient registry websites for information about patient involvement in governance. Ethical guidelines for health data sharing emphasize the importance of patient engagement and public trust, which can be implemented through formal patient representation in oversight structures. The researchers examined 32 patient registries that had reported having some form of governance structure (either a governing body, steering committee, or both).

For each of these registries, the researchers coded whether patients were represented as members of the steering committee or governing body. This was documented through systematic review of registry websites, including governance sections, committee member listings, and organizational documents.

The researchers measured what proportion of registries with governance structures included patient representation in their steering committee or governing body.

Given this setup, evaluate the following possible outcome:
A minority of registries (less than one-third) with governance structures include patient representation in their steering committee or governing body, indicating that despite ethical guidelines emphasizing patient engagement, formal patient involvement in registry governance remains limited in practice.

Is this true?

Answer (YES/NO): NO